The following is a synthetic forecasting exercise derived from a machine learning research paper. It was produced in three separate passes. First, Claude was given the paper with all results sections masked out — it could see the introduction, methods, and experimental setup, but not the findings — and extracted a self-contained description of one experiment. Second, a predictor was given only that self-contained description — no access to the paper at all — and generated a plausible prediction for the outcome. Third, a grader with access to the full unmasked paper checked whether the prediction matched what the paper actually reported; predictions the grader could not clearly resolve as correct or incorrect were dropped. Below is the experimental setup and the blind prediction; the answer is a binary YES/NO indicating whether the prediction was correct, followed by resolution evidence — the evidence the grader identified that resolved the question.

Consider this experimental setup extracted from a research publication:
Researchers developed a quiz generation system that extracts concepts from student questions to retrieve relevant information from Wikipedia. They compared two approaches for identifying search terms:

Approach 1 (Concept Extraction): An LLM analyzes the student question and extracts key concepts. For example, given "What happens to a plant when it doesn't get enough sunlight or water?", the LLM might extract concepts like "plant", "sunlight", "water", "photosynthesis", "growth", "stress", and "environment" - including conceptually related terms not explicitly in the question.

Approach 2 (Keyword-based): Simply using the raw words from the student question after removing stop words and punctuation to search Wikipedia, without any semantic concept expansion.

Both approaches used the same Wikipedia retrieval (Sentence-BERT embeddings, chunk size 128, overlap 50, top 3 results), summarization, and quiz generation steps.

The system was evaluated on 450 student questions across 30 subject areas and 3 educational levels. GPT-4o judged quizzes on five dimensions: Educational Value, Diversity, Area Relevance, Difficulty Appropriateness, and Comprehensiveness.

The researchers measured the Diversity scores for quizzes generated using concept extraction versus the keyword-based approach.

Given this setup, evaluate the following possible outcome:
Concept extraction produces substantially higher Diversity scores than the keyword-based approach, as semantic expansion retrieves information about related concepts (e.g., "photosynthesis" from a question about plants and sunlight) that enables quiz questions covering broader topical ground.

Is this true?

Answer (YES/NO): NO